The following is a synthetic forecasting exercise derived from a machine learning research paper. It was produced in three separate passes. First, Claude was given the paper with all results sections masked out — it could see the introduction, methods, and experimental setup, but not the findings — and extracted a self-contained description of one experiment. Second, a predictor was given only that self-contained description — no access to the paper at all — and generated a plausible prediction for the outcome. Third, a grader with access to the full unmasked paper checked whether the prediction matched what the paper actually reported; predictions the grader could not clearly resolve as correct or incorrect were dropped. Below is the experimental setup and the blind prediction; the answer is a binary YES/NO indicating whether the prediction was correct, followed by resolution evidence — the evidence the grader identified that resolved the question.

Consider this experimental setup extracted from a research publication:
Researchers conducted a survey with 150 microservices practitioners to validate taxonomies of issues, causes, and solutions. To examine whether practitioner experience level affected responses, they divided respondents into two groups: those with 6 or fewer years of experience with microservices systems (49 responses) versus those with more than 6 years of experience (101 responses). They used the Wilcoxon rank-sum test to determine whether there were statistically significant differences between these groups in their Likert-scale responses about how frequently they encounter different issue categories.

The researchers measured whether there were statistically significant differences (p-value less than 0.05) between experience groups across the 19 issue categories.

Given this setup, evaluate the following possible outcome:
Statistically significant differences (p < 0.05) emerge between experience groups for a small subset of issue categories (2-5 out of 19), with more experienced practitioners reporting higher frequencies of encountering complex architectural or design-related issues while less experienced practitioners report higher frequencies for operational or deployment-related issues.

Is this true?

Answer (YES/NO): NO